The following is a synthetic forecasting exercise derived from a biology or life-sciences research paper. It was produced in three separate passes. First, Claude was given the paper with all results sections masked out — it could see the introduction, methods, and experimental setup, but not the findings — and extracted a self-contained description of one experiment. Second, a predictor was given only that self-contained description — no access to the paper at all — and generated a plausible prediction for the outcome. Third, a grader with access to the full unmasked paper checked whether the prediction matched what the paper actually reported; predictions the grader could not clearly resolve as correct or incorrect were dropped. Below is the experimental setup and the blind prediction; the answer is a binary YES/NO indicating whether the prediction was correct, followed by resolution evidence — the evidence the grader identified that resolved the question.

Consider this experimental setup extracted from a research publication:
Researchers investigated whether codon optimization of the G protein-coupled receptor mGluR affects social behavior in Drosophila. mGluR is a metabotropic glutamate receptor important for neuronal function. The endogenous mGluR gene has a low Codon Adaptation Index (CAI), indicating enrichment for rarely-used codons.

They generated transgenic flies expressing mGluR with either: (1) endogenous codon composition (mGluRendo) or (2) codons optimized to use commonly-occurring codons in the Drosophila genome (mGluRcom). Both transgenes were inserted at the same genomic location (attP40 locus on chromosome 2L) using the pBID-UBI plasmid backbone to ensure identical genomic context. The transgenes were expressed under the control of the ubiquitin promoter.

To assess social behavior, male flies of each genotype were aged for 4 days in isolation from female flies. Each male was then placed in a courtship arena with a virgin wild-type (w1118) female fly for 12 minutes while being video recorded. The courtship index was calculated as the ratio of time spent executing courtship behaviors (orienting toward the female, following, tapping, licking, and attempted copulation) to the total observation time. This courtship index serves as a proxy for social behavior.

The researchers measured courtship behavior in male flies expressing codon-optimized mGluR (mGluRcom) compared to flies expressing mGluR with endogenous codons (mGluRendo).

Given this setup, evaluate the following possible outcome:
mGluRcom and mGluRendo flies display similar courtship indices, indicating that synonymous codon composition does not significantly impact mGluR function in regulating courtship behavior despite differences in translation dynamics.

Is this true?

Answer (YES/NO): NO